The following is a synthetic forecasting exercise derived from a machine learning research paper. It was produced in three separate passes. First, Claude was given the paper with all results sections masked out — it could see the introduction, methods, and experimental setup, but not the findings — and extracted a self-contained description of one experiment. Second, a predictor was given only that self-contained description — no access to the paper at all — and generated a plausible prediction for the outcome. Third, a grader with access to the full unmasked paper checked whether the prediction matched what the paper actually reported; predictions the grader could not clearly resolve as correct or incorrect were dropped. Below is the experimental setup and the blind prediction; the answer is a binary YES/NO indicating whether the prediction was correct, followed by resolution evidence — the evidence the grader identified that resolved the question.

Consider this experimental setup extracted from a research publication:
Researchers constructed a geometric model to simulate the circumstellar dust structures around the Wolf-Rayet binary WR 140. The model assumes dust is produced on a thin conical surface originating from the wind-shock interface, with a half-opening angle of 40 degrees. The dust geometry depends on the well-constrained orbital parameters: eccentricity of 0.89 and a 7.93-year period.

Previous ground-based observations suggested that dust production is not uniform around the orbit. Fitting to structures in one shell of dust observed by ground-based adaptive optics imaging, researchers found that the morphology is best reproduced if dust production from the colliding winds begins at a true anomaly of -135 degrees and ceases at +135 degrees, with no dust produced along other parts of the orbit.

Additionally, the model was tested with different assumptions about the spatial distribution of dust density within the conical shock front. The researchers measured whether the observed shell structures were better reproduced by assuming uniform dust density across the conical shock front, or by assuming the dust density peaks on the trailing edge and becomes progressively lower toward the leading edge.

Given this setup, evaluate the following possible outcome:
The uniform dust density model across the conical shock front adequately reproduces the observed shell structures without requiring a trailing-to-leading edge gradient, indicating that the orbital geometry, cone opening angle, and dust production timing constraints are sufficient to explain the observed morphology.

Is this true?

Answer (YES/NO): NO